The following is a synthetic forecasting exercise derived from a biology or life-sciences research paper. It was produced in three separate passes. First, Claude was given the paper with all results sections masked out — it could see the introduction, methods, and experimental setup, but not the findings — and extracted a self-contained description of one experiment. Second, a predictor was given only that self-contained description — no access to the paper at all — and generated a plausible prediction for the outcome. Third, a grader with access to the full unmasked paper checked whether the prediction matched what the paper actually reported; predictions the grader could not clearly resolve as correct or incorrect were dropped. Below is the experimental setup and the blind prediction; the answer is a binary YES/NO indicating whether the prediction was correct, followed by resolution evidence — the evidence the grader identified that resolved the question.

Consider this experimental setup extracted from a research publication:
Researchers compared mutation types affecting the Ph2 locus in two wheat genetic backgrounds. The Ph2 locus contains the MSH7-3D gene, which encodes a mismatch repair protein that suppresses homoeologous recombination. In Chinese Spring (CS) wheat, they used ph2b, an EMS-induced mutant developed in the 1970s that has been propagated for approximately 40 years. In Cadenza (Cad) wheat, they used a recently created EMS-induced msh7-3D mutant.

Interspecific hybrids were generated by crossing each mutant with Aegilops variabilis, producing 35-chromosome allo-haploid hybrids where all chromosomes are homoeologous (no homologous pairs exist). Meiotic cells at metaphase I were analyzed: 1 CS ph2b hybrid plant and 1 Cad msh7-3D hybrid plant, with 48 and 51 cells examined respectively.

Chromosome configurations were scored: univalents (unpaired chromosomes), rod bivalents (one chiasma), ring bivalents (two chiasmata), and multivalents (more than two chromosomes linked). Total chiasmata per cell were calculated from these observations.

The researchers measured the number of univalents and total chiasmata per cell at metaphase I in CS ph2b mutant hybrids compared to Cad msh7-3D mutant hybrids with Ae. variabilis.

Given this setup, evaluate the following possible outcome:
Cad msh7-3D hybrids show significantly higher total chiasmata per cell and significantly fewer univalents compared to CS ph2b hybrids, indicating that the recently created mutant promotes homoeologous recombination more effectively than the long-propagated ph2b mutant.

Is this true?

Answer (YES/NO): NO